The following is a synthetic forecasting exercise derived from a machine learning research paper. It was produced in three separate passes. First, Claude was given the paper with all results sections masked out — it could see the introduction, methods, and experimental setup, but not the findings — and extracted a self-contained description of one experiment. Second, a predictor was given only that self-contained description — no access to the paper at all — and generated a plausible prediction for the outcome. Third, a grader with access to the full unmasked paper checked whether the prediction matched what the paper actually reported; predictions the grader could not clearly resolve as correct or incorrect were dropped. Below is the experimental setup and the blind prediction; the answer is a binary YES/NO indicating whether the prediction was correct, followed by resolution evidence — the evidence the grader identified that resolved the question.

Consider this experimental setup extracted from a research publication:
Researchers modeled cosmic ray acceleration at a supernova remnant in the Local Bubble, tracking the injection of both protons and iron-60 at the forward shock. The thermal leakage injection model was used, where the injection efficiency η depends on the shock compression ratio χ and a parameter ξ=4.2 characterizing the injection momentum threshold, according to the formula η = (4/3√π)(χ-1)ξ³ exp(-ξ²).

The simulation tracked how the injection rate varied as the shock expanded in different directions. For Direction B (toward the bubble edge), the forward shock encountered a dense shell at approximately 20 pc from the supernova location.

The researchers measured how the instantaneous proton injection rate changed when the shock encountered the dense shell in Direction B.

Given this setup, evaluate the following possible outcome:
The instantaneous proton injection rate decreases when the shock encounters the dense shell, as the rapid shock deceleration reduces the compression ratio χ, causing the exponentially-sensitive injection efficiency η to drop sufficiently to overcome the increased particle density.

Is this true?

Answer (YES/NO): NO